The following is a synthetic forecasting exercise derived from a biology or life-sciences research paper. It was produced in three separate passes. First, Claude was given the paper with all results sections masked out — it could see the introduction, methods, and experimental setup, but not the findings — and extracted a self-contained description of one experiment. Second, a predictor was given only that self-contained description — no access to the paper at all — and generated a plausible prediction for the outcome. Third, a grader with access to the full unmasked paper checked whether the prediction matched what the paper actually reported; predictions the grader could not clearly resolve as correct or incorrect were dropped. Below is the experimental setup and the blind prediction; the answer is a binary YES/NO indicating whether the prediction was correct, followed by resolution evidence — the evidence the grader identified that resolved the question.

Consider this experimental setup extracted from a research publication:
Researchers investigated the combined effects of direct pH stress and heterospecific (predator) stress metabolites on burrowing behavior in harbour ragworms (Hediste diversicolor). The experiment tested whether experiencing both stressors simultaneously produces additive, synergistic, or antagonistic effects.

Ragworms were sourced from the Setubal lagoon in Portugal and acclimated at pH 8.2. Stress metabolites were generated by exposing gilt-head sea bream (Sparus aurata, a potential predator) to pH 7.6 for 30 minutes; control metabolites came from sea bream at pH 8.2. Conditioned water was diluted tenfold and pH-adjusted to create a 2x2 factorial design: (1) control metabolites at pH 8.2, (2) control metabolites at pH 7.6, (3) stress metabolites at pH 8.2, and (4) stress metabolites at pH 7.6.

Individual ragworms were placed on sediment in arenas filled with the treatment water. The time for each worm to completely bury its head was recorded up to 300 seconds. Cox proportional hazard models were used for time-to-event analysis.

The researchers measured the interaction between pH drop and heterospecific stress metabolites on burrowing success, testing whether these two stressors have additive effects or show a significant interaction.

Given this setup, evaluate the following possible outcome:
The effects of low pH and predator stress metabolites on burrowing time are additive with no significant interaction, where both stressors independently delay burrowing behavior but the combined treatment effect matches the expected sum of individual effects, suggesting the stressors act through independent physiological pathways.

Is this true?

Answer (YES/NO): NO